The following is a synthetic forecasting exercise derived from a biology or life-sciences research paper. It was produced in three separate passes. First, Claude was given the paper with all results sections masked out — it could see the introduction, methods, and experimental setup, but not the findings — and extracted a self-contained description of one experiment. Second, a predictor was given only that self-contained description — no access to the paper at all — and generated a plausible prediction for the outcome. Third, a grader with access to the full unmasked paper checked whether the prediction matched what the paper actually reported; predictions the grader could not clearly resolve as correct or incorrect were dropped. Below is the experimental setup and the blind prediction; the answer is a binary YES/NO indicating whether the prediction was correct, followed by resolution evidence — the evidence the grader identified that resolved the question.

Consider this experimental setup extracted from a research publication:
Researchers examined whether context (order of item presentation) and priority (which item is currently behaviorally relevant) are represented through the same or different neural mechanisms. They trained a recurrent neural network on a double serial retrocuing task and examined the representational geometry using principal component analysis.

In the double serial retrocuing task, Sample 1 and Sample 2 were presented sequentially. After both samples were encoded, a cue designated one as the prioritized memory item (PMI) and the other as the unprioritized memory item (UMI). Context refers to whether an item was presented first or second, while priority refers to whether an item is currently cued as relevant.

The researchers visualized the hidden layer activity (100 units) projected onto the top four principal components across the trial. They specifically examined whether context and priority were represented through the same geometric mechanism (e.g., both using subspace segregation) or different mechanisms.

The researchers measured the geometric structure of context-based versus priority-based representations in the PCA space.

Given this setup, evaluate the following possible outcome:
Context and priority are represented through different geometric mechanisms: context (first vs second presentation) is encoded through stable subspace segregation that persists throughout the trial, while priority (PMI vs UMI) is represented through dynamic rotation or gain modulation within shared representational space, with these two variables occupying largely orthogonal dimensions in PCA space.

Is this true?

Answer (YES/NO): NO